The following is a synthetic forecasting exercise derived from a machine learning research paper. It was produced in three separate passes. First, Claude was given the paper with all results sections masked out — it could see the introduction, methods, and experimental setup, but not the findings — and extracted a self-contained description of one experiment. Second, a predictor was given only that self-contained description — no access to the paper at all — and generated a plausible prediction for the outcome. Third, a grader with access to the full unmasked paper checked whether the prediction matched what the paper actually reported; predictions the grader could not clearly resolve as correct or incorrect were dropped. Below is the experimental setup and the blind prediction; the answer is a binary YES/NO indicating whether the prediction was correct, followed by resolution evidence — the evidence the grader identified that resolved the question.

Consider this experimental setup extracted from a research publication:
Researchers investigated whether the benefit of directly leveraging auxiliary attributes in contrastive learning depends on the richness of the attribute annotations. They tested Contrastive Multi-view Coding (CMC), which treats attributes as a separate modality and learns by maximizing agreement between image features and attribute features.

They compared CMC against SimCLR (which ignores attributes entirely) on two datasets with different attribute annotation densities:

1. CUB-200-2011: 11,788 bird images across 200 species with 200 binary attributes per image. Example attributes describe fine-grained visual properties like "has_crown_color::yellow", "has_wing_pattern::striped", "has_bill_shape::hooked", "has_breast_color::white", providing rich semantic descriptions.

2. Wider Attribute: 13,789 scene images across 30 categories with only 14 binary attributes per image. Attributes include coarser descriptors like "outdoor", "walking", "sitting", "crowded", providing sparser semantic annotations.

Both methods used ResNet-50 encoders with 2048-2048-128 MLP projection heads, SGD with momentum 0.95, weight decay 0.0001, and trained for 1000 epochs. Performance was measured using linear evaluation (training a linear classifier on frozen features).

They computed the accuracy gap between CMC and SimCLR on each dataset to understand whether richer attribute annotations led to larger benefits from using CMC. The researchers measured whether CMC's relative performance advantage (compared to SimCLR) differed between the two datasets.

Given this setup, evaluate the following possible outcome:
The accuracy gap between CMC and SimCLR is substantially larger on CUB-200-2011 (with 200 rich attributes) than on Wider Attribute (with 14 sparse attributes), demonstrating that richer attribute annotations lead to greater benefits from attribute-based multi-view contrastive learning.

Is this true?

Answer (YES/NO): YES